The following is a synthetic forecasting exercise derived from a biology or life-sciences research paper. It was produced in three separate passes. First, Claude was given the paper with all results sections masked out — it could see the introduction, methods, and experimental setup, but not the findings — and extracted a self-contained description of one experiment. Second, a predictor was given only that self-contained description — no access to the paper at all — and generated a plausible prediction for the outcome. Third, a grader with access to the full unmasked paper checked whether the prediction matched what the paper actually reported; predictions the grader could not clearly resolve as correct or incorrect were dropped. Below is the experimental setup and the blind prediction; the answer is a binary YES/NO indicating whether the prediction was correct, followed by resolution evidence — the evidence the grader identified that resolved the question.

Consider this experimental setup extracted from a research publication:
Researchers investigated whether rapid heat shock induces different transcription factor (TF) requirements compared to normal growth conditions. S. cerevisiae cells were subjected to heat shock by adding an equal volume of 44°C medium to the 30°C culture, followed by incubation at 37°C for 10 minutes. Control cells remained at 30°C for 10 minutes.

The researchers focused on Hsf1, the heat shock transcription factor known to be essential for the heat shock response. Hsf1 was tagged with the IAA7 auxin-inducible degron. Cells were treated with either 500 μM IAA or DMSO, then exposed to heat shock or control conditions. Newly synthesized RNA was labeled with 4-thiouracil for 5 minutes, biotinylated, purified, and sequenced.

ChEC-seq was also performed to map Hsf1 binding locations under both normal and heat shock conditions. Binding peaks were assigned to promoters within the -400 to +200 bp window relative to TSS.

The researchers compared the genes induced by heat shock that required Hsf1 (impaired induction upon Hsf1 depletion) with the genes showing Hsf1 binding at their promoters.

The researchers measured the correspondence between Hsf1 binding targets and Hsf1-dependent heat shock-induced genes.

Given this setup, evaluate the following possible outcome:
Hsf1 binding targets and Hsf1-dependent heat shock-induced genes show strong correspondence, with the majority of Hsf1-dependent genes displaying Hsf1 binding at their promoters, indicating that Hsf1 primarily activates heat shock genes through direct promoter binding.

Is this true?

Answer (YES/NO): NO